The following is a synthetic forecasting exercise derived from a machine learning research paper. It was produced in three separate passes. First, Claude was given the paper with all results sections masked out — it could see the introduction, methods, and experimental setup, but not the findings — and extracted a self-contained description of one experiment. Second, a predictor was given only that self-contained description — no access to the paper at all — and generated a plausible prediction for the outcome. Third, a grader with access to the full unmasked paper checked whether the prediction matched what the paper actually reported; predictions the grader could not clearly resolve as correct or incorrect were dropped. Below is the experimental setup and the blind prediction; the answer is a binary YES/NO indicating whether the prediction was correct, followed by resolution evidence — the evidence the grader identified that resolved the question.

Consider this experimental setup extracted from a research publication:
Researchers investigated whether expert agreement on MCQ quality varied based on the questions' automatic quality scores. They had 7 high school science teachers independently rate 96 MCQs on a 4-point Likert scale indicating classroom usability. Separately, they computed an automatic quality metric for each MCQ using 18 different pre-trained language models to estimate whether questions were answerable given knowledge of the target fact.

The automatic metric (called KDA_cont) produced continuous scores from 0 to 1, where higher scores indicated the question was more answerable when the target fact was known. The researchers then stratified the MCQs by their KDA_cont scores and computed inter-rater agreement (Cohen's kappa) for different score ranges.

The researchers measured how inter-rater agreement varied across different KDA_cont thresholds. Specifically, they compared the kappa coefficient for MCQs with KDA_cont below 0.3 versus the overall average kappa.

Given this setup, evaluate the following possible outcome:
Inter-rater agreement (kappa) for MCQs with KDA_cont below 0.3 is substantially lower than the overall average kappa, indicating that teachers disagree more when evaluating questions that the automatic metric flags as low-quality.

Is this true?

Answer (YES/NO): NO